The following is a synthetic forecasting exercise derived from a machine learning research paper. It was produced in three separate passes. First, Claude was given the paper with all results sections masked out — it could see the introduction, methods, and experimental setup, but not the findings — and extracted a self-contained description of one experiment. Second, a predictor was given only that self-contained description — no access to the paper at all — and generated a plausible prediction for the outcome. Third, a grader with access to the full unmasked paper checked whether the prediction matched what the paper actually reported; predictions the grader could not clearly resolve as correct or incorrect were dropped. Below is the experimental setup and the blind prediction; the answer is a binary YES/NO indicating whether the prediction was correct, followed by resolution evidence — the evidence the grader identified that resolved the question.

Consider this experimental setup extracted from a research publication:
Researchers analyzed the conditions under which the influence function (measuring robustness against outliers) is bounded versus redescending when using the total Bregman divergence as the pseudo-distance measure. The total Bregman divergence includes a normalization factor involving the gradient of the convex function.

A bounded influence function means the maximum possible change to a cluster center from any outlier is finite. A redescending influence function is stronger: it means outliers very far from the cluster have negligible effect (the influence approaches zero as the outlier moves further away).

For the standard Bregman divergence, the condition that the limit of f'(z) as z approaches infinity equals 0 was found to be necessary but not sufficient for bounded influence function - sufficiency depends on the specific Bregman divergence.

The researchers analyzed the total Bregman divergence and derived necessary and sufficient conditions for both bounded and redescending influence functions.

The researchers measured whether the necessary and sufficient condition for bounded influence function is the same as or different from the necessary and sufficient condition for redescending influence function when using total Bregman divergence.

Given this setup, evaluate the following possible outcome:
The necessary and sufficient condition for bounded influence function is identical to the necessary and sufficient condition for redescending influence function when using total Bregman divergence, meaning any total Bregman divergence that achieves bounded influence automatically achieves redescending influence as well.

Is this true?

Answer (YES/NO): NO